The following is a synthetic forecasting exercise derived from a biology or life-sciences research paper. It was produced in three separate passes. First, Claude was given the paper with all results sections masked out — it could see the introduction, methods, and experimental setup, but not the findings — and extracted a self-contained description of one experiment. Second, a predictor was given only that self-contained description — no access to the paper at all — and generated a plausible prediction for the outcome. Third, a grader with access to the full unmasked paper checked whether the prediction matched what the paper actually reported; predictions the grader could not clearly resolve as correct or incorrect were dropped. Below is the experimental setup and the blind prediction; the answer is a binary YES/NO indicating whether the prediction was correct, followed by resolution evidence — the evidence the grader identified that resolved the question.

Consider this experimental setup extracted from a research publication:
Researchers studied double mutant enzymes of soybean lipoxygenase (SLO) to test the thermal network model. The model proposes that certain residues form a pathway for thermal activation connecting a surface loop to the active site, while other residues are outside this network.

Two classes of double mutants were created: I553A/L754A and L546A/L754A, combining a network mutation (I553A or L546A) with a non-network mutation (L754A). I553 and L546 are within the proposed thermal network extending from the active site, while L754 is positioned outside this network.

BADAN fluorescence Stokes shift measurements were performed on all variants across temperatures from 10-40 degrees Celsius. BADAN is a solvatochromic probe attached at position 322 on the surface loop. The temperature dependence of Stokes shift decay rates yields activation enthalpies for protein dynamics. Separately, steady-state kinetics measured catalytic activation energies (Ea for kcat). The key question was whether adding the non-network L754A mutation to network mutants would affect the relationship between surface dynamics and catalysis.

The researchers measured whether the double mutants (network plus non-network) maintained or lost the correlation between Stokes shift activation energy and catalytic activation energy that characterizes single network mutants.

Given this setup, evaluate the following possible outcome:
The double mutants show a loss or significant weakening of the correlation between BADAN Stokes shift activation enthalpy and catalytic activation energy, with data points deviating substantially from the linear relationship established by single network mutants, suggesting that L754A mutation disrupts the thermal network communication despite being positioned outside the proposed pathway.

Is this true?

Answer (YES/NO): NO